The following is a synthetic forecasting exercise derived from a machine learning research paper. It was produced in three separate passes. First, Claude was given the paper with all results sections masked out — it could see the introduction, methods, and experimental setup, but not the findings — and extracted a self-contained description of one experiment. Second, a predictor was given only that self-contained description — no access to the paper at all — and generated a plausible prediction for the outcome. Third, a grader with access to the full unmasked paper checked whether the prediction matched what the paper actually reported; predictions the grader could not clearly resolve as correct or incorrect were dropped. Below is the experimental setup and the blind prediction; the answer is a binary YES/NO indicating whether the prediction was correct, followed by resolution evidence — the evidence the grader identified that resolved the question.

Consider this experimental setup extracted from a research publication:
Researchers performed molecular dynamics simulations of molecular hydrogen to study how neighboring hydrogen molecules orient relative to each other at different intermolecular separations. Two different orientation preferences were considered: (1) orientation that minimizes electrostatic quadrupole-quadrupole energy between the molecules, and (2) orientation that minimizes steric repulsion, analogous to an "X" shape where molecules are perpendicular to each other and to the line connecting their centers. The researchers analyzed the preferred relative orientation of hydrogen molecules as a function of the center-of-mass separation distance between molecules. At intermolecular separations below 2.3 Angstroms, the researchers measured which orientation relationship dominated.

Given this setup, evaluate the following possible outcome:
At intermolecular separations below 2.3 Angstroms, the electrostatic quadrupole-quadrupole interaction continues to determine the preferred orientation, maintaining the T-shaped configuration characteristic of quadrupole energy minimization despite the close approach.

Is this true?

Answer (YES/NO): NO